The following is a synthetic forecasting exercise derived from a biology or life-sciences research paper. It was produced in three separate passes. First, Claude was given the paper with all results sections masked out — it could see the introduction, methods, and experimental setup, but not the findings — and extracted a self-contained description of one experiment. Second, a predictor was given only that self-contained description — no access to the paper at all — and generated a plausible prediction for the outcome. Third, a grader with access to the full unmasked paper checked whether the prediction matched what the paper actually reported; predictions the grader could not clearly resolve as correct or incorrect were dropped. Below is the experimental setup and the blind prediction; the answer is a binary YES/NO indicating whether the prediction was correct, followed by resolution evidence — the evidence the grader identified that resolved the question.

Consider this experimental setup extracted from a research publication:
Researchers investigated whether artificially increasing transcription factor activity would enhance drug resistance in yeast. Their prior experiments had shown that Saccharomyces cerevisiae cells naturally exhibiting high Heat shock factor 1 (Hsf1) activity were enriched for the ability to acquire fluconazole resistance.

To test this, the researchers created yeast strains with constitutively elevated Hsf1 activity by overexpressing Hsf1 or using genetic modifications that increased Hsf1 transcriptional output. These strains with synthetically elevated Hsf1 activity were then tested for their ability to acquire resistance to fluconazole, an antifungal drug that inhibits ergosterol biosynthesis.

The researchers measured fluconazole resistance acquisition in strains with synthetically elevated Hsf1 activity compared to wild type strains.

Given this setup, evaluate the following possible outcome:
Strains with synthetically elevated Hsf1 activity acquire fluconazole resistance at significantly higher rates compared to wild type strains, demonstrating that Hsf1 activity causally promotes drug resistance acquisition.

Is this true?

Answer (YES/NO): NO